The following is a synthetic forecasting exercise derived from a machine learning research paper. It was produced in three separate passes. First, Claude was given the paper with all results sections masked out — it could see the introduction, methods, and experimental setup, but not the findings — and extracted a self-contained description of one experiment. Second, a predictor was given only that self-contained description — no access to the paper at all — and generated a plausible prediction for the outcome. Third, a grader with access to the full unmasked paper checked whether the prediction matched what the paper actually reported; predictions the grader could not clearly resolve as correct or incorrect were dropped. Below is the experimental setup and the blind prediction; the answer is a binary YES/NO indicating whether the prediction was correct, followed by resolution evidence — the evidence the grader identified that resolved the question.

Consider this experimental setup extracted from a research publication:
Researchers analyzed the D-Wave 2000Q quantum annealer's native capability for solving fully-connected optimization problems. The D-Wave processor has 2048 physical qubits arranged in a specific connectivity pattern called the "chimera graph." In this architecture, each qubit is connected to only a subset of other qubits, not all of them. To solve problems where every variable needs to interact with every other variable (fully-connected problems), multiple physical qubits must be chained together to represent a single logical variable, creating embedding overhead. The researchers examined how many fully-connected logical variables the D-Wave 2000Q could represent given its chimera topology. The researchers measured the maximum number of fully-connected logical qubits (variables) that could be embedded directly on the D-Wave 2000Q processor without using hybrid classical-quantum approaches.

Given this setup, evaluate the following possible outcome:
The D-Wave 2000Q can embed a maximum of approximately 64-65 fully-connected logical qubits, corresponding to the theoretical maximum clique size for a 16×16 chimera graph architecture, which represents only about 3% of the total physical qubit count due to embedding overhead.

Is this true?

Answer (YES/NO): YES